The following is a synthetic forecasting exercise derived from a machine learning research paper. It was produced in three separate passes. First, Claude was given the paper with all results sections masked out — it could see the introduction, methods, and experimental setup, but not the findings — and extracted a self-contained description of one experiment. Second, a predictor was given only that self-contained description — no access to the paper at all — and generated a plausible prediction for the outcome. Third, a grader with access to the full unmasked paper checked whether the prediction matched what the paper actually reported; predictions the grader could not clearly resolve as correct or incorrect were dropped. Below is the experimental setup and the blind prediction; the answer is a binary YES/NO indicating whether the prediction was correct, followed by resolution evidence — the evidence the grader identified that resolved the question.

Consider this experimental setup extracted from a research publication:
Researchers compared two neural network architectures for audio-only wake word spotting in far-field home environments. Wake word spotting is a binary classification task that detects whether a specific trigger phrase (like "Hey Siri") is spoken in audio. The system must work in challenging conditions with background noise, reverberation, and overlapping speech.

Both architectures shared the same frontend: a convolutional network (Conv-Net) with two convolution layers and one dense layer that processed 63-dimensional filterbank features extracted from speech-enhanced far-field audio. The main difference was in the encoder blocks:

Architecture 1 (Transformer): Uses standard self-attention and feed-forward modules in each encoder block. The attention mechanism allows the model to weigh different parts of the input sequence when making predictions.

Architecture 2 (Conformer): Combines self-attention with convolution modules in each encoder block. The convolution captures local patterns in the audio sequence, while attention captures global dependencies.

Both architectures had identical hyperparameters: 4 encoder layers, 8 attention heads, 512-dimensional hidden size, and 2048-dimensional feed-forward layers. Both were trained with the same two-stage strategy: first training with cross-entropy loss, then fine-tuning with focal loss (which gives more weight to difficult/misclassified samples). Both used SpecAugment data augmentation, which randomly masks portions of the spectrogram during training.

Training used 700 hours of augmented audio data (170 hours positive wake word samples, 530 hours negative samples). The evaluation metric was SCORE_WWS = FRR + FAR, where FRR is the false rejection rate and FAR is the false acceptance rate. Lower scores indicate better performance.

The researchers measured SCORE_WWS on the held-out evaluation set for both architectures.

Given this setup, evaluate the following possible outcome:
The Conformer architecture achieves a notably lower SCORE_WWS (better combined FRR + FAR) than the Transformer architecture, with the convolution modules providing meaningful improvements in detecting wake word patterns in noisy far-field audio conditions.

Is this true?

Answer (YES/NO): NO